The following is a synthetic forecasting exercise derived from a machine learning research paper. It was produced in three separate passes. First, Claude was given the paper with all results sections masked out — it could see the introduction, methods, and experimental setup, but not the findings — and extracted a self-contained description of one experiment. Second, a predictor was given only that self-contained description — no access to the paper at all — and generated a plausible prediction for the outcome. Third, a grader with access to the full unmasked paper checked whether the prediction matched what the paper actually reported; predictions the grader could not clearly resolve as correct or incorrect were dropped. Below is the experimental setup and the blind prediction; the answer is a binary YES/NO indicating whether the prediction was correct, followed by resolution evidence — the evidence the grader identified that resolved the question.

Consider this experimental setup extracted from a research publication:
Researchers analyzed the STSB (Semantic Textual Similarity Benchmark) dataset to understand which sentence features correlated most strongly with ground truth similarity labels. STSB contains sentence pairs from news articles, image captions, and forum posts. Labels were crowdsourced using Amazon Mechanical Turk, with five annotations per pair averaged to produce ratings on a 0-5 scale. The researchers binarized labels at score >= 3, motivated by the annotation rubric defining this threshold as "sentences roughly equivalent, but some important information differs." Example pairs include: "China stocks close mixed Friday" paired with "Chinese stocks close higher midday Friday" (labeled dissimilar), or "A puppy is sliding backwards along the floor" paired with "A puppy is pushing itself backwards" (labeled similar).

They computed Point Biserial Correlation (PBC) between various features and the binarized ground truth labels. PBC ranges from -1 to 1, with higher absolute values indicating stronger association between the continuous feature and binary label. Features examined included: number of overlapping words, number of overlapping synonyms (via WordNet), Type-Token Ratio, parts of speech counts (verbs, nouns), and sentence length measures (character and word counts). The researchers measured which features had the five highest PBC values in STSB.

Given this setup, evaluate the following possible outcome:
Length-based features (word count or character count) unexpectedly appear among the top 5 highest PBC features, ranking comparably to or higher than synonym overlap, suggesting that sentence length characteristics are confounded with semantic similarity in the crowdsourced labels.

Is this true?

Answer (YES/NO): NO